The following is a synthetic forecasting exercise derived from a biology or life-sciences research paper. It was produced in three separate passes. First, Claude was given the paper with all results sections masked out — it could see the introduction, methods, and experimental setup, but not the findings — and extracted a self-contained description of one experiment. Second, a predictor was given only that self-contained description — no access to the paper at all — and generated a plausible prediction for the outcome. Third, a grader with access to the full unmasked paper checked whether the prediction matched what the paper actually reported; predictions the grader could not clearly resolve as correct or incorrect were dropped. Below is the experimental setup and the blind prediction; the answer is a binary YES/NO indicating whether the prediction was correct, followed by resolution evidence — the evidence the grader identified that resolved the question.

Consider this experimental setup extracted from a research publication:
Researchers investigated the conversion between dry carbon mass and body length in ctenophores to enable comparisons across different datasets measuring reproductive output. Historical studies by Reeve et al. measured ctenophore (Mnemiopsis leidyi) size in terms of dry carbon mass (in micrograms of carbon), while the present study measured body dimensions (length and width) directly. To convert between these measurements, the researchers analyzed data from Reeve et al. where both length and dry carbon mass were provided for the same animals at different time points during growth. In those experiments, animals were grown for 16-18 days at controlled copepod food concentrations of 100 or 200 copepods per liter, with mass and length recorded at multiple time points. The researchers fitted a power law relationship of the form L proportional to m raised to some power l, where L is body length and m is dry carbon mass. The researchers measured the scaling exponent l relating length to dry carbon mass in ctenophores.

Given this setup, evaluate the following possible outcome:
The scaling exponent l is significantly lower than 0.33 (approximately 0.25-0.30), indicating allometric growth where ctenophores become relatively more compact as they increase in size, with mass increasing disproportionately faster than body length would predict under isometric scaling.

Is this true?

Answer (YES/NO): NO